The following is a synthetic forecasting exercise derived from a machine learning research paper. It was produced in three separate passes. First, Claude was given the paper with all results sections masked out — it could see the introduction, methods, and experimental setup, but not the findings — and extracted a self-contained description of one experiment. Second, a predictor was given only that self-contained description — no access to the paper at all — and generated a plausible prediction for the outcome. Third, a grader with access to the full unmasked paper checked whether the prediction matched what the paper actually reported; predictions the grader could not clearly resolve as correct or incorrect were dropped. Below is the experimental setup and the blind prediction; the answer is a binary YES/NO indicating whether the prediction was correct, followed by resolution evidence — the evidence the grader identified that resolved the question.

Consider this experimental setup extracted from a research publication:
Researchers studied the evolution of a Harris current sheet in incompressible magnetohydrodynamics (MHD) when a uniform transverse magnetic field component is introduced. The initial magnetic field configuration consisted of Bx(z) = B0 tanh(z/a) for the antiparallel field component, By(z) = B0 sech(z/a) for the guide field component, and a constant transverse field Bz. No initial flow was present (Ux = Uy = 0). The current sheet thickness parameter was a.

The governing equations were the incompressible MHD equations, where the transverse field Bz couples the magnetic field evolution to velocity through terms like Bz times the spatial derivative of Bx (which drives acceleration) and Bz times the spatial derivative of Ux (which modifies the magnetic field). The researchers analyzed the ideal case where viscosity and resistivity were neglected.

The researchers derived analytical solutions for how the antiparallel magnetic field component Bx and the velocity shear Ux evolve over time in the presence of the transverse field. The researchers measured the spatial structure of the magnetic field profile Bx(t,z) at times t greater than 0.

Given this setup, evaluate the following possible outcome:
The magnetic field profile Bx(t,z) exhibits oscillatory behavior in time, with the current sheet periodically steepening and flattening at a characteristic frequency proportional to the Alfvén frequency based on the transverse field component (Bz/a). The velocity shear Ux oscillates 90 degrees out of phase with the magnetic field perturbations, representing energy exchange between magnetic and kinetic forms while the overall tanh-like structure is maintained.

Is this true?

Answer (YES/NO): NO